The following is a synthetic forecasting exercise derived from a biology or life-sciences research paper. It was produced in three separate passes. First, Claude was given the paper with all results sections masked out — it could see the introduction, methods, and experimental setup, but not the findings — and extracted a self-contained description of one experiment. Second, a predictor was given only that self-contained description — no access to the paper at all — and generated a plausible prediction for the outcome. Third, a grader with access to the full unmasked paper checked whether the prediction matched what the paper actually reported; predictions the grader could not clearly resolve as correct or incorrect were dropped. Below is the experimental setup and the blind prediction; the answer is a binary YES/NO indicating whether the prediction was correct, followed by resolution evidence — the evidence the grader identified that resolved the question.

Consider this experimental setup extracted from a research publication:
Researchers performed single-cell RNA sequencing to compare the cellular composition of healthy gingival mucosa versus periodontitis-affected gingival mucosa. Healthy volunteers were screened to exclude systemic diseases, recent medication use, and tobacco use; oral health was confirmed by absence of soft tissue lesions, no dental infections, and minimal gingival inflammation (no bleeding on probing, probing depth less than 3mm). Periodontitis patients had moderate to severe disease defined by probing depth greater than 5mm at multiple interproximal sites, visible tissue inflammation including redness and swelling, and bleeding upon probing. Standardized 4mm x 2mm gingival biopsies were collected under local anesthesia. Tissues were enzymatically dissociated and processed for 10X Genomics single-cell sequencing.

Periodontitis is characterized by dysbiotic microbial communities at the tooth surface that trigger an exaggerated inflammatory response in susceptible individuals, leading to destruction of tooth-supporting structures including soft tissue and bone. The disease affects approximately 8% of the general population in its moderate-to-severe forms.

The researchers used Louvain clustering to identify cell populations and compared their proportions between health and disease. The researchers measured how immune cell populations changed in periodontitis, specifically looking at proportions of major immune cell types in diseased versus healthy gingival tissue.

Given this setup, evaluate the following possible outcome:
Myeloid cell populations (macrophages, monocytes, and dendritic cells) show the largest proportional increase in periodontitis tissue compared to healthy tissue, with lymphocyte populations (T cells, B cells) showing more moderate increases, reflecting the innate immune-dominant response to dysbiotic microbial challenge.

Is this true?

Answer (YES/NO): NO